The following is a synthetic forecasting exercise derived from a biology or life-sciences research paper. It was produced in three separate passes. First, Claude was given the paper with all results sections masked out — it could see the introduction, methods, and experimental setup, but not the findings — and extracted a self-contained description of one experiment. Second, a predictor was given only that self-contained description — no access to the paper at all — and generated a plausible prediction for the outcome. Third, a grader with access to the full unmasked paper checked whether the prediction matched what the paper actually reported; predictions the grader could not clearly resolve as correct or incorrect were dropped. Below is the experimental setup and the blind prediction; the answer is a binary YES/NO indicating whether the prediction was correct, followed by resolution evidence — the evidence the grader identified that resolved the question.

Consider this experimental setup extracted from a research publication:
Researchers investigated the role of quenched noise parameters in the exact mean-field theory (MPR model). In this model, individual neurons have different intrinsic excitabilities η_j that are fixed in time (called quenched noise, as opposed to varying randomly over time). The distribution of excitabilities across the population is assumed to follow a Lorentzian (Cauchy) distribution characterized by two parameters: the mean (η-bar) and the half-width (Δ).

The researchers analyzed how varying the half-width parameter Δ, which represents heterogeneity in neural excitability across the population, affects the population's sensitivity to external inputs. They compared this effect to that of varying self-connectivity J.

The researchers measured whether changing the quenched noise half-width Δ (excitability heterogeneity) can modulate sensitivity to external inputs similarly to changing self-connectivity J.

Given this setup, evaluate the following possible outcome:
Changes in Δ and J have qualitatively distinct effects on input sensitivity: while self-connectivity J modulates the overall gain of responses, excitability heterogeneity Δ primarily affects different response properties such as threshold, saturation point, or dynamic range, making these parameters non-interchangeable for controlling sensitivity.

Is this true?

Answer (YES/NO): NO